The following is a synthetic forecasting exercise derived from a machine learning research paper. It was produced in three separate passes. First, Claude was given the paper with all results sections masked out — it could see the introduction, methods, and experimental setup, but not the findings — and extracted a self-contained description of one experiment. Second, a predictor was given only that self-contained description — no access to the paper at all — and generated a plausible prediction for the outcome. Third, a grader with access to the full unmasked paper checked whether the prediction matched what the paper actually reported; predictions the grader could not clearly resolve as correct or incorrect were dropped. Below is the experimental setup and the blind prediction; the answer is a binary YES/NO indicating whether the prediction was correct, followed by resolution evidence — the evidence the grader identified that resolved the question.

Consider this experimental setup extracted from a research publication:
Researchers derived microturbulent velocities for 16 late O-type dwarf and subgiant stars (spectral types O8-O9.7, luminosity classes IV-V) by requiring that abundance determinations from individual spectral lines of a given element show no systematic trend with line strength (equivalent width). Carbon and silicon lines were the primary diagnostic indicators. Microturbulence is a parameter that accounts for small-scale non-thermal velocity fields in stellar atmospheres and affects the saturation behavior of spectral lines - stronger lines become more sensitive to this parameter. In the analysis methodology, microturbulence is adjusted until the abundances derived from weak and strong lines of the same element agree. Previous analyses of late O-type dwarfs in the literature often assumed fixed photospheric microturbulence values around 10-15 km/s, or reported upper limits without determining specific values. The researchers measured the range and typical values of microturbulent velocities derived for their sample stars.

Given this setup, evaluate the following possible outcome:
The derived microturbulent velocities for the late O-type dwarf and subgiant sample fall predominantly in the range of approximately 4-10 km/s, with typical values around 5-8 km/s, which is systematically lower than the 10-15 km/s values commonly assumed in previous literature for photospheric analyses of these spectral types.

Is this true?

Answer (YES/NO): YES